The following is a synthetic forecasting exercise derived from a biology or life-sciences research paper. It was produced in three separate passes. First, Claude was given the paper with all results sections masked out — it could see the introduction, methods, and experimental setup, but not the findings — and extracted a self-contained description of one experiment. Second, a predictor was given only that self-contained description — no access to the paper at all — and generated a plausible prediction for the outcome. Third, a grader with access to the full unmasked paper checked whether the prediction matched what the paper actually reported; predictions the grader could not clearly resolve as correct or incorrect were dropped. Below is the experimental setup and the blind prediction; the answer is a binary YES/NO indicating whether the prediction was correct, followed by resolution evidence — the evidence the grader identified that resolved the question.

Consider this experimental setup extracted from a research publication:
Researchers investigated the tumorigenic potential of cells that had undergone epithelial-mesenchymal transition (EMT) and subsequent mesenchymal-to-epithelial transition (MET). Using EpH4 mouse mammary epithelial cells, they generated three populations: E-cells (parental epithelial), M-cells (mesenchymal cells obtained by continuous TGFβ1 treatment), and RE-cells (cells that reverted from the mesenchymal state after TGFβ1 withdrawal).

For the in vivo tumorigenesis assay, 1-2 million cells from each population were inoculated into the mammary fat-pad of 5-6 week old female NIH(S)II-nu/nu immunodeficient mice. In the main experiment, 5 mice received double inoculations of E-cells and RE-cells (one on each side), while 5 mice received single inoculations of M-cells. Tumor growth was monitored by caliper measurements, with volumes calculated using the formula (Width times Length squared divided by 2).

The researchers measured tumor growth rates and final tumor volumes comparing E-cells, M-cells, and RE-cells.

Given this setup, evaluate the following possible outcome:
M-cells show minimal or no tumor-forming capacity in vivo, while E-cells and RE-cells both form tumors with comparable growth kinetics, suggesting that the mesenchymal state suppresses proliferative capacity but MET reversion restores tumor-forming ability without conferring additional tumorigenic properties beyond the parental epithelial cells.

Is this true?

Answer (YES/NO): NO